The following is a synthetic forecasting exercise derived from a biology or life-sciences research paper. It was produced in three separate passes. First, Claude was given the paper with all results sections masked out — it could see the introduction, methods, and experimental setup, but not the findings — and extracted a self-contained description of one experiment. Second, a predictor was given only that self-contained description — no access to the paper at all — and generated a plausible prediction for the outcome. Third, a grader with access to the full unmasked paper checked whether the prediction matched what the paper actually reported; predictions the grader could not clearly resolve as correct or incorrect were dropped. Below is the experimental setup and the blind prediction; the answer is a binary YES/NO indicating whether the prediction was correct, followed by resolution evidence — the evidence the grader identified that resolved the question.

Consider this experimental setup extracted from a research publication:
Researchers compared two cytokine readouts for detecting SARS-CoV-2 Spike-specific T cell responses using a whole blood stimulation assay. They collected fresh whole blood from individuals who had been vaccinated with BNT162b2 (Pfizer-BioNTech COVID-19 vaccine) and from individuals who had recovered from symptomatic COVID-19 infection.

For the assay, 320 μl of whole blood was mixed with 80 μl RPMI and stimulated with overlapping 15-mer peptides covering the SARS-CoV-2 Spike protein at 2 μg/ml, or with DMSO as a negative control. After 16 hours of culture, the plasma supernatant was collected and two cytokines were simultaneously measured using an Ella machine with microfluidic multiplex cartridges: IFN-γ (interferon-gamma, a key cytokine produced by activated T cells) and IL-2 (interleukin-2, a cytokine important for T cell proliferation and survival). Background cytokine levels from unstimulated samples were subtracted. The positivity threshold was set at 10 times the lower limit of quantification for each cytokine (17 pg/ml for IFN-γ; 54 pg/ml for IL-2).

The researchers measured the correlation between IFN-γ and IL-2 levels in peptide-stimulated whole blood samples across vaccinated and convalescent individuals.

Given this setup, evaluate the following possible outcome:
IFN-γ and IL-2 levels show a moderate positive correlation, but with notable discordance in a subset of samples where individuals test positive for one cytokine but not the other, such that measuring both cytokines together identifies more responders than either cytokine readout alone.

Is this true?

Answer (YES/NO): NO